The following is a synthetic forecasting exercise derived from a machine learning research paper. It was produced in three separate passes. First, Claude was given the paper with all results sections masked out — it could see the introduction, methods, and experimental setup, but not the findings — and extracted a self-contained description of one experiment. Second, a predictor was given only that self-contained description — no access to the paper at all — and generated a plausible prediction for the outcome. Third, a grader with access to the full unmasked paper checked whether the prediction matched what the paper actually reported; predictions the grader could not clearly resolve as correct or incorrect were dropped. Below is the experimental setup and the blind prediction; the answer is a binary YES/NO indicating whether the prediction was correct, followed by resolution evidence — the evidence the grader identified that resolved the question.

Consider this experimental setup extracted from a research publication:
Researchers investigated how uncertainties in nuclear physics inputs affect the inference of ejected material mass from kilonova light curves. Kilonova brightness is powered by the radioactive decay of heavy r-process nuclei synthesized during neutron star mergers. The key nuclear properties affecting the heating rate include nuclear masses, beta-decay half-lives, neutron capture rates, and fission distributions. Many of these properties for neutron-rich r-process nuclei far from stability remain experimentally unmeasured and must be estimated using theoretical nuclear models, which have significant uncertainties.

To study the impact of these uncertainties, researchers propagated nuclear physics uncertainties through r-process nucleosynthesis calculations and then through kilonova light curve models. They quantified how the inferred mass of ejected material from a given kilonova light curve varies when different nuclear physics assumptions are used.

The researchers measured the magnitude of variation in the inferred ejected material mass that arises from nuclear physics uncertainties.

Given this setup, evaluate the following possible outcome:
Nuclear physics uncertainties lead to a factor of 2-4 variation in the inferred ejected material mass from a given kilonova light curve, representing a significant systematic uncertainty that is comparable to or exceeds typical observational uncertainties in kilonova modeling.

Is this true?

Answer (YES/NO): NO